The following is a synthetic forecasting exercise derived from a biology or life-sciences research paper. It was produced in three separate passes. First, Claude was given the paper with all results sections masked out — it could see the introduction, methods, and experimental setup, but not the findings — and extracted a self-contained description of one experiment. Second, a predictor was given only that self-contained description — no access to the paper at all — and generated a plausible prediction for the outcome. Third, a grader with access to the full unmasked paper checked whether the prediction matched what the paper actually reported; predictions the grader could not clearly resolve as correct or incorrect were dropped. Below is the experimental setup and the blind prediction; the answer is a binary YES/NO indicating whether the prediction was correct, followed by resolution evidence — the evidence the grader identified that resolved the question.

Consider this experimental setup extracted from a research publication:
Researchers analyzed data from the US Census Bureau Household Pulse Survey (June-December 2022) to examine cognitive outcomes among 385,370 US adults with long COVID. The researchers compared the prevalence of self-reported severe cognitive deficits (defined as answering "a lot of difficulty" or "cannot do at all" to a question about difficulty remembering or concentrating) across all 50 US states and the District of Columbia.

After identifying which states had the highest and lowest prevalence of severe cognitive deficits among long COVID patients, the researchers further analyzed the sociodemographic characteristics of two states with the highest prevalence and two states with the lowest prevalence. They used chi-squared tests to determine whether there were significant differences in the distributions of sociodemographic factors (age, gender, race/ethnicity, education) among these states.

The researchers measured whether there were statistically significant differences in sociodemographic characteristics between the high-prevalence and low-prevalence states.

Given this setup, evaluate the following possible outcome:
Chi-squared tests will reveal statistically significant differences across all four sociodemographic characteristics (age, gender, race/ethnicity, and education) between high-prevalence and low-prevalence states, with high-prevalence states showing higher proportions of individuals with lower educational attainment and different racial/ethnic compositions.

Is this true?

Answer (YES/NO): NO